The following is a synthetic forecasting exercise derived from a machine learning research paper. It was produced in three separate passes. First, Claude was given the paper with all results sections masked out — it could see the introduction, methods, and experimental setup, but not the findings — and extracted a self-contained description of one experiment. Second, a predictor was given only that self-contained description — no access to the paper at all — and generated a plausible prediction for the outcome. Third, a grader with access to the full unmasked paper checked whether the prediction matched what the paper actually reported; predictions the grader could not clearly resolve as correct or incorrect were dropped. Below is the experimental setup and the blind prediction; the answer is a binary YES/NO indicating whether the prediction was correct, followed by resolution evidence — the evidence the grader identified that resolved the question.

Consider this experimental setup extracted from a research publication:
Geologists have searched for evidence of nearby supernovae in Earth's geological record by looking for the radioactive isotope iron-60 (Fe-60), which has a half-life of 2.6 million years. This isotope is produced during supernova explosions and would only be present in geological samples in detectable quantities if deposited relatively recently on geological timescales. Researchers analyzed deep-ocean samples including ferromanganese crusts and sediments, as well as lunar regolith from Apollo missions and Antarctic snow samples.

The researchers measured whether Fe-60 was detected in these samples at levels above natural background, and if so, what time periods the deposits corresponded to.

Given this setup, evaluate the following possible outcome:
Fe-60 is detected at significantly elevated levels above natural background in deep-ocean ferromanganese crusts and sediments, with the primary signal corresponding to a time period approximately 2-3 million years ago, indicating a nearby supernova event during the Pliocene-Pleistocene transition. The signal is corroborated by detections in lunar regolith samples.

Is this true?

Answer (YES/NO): YES